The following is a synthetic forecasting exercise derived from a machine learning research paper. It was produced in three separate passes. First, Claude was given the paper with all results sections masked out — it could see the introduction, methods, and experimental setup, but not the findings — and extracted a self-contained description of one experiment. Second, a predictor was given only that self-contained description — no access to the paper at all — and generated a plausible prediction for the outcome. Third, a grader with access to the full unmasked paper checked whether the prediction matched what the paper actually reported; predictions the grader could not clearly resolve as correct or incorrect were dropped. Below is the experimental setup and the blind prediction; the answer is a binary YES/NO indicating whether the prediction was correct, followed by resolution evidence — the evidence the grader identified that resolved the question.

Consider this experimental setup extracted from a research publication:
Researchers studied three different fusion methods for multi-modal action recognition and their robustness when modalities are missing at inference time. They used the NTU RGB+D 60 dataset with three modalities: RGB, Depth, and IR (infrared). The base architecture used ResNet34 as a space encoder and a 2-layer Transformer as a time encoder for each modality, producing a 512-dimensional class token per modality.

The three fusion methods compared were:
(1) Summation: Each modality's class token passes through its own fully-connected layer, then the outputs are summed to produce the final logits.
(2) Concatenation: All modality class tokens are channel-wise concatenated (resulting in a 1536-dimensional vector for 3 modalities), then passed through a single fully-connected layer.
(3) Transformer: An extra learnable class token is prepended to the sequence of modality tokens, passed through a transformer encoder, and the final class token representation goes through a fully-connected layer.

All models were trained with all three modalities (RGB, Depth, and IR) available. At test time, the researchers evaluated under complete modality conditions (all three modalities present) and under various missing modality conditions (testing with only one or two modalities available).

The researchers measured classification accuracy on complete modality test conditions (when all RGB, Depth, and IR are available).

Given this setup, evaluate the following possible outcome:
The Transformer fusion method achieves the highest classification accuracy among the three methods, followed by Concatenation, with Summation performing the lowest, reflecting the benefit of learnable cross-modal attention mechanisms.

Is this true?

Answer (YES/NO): NO